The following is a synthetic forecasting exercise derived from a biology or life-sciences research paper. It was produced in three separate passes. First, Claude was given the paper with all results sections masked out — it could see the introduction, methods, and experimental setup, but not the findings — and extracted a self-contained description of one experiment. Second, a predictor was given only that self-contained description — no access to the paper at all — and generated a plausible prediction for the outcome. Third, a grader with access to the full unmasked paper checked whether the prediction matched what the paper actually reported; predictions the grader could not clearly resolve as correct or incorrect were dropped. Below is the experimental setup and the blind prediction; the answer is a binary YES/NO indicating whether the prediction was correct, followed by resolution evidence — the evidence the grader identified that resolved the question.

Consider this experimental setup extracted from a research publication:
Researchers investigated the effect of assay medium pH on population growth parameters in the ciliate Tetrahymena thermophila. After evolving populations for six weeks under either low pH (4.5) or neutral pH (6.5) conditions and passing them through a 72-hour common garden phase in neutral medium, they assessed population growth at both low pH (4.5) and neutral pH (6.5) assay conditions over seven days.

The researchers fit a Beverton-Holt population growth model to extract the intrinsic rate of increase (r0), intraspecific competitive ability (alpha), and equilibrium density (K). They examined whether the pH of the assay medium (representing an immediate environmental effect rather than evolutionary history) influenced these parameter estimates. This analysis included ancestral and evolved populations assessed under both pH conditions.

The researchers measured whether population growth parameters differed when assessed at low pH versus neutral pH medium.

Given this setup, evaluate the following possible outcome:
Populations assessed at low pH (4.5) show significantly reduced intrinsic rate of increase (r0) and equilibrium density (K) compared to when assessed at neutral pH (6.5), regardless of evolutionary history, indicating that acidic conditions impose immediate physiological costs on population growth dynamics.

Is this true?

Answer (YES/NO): NO